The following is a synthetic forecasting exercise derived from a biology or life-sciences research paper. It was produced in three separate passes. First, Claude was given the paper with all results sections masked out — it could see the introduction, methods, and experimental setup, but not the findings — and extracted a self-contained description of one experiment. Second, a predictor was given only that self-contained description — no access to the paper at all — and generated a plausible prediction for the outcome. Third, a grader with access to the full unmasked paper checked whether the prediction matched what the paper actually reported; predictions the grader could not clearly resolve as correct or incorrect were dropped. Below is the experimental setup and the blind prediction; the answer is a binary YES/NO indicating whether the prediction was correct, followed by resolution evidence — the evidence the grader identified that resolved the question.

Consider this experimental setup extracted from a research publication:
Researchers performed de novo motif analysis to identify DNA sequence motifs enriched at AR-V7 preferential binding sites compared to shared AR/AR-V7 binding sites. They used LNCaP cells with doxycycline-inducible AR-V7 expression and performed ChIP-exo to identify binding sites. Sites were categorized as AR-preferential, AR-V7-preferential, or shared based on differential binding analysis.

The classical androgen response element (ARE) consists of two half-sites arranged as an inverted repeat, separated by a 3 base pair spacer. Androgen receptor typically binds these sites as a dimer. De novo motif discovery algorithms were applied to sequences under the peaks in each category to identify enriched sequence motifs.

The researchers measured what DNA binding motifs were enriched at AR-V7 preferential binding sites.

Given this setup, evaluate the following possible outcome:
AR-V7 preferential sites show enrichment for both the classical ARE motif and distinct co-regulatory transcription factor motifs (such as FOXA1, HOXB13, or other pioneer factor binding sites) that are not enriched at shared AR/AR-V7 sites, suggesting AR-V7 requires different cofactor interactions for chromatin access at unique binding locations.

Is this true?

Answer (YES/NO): NO